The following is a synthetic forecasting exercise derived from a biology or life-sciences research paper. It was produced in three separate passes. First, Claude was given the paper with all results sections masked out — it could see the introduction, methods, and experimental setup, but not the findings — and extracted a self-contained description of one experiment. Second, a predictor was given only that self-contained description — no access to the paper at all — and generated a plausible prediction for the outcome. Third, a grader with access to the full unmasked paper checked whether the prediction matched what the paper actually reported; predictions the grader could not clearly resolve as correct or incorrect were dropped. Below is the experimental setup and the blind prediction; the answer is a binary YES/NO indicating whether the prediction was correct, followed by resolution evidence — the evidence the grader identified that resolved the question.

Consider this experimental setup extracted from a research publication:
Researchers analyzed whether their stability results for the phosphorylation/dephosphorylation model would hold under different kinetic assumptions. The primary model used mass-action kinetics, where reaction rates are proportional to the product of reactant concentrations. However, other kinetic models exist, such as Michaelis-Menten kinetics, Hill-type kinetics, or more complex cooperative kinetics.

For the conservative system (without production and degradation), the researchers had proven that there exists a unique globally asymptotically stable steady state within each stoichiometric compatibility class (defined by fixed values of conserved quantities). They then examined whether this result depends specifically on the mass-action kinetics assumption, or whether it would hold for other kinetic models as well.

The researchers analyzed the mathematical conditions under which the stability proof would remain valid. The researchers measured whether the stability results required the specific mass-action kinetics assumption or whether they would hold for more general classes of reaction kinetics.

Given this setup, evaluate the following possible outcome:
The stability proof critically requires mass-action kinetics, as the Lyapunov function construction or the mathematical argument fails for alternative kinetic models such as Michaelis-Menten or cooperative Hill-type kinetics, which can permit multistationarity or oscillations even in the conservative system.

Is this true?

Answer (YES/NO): NO